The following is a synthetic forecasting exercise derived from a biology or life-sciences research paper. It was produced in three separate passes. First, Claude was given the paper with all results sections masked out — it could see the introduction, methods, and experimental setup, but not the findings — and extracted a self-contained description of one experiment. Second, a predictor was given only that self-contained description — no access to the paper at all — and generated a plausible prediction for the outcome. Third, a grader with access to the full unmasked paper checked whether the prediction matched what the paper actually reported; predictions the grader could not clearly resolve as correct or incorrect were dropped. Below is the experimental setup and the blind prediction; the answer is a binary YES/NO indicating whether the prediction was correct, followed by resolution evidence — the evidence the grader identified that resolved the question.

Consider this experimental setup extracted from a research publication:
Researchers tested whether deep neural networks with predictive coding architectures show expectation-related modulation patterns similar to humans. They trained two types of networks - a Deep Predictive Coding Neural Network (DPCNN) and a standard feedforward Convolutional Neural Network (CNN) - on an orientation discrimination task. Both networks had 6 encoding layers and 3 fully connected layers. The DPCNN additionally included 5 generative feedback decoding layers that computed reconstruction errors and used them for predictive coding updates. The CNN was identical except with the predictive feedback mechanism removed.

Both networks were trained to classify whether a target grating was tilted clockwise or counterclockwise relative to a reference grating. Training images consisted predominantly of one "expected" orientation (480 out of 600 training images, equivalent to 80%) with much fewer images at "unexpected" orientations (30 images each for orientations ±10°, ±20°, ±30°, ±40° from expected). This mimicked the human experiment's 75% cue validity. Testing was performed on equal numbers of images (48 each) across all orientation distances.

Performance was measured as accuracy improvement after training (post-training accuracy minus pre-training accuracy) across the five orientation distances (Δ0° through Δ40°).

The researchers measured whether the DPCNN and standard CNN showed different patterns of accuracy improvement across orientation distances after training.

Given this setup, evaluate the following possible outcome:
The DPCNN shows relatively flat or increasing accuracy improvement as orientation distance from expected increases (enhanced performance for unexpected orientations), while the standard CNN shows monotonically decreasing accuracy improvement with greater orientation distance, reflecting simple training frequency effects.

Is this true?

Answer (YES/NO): NO